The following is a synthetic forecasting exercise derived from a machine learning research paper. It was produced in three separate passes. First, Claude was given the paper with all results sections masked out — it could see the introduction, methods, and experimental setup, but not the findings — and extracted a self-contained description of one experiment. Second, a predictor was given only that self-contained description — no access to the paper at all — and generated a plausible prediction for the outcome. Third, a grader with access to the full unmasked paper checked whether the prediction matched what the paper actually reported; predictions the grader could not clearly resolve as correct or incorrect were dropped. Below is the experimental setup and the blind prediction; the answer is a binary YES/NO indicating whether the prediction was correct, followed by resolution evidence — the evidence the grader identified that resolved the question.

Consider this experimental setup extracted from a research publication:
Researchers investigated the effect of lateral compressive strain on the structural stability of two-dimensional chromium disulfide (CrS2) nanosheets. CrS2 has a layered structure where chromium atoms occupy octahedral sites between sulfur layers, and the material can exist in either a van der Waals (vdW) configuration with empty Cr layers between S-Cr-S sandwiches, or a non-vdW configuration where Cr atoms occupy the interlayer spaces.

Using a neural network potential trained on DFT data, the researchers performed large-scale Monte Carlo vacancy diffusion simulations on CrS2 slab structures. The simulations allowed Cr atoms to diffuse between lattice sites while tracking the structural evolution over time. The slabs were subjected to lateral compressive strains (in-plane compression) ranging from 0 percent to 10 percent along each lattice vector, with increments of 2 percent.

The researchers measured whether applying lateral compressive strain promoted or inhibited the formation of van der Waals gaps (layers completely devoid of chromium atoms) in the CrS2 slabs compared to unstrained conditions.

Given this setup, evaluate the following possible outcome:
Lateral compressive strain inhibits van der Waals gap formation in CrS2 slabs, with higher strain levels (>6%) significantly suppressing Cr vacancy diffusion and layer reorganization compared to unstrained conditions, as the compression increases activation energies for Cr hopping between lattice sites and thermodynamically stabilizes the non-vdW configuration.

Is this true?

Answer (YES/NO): NO